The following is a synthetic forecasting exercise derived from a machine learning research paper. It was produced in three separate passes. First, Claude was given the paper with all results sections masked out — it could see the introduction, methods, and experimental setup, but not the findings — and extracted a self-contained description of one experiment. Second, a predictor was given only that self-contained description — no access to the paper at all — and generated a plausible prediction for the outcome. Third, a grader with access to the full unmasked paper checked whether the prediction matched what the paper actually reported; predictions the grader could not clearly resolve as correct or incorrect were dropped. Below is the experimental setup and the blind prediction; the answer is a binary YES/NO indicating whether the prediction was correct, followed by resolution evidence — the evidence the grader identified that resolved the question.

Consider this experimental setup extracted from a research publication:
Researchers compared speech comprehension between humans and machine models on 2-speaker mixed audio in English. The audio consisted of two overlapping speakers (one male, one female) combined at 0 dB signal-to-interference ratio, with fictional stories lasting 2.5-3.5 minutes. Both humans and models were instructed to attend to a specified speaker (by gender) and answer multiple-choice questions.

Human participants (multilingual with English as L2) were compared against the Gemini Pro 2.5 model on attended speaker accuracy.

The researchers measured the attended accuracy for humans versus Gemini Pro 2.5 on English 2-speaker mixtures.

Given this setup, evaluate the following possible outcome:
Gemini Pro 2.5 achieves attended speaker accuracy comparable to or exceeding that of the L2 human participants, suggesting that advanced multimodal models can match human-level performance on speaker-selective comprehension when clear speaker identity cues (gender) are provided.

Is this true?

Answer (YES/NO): YES